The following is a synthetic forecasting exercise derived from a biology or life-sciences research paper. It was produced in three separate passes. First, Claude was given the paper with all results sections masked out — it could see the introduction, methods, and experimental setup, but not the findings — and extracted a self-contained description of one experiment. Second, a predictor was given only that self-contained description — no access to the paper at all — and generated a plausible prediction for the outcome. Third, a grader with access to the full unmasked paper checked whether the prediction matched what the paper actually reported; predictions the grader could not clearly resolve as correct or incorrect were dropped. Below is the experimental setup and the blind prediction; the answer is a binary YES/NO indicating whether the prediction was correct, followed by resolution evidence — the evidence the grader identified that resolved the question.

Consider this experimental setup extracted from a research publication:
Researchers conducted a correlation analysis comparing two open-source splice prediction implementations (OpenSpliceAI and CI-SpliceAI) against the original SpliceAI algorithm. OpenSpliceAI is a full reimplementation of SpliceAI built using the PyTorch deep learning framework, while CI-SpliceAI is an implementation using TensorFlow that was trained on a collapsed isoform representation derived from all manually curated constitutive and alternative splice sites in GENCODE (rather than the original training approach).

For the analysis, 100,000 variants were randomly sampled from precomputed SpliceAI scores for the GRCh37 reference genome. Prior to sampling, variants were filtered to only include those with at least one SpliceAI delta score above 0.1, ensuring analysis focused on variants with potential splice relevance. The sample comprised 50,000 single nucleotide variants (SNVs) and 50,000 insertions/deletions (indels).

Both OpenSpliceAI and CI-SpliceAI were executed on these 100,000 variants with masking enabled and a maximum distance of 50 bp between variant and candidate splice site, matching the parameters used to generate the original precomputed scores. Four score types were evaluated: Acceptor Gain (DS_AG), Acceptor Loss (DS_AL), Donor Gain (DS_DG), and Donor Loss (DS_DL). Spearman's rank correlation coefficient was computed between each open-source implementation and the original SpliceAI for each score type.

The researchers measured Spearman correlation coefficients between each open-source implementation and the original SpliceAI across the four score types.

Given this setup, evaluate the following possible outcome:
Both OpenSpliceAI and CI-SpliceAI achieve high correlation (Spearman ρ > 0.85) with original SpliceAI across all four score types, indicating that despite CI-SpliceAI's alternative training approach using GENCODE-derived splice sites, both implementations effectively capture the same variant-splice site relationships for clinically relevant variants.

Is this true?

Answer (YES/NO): NO